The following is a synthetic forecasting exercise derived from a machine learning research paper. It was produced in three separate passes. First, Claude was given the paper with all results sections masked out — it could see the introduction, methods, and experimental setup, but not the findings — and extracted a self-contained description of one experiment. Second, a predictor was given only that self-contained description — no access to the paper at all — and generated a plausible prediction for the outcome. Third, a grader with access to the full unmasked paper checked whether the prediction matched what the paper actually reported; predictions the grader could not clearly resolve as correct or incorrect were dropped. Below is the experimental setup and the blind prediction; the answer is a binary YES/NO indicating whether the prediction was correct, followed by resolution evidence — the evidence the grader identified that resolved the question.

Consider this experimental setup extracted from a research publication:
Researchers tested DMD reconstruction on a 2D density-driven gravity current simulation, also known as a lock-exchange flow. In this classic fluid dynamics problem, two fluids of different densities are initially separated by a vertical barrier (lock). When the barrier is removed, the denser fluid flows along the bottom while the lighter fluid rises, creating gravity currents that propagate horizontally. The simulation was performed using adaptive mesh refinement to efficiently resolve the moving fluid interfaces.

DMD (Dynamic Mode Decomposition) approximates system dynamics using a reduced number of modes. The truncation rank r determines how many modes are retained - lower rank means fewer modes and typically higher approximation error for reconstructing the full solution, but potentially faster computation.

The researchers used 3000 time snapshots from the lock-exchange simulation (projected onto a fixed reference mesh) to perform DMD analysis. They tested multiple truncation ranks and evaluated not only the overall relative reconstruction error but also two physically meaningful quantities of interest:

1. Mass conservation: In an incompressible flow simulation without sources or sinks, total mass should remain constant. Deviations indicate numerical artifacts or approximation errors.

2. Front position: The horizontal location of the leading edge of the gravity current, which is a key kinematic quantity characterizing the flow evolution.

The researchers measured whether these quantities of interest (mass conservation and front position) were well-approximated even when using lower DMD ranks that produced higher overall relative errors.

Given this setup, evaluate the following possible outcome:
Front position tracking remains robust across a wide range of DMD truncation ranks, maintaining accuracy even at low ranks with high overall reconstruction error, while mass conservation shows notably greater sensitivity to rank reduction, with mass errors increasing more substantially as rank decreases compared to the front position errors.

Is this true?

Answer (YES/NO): NO